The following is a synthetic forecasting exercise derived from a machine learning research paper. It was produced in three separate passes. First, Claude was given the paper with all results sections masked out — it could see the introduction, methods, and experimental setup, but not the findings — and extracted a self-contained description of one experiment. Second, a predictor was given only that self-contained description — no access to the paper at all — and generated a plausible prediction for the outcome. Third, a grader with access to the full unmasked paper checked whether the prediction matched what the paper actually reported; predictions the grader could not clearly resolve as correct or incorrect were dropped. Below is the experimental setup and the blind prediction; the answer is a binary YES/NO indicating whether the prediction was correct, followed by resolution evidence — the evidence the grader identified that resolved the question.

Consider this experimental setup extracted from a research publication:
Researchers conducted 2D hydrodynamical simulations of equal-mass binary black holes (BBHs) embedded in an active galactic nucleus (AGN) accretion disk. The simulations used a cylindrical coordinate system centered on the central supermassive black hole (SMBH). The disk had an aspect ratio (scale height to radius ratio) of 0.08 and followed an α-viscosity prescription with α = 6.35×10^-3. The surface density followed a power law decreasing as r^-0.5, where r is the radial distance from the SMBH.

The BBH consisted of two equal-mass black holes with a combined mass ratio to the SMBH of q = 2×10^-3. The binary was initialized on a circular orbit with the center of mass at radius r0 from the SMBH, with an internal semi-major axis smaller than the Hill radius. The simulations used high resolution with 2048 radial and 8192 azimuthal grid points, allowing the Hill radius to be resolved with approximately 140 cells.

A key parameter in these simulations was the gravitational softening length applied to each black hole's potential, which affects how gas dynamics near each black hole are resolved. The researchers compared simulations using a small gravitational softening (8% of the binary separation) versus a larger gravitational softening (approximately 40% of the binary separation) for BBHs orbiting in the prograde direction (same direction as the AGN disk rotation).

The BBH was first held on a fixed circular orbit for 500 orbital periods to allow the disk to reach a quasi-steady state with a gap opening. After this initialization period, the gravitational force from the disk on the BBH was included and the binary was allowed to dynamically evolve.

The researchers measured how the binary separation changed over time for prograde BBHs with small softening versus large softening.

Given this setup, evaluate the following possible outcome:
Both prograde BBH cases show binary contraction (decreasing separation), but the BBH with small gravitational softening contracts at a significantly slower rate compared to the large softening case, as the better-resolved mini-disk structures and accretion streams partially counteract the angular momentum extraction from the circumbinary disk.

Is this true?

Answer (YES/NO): NO